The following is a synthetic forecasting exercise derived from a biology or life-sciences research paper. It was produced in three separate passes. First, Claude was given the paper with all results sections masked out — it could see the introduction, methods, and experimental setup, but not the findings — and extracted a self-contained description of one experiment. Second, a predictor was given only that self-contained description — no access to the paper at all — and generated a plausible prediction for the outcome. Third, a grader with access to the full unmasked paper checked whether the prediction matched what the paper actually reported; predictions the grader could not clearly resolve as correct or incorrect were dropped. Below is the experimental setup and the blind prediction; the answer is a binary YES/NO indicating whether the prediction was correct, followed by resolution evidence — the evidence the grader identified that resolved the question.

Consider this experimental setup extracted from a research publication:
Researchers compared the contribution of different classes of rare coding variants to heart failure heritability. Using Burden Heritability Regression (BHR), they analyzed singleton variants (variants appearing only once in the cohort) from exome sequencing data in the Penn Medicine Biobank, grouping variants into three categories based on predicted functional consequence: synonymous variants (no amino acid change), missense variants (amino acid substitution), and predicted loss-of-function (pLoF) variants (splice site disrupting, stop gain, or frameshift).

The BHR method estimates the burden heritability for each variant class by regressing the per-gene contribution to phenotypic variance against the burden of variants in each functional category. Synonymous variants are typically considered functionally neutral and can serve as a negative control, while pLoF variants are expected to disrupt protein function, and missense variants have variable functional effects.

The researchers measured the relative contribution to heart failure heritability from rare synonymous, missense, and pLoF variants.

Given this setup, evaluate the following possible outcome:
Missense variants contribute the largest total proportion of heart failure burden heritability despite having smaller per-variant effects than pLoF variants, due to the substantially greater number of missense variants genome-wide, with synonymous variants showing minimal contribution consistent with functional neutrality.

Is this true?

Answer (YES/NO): NO